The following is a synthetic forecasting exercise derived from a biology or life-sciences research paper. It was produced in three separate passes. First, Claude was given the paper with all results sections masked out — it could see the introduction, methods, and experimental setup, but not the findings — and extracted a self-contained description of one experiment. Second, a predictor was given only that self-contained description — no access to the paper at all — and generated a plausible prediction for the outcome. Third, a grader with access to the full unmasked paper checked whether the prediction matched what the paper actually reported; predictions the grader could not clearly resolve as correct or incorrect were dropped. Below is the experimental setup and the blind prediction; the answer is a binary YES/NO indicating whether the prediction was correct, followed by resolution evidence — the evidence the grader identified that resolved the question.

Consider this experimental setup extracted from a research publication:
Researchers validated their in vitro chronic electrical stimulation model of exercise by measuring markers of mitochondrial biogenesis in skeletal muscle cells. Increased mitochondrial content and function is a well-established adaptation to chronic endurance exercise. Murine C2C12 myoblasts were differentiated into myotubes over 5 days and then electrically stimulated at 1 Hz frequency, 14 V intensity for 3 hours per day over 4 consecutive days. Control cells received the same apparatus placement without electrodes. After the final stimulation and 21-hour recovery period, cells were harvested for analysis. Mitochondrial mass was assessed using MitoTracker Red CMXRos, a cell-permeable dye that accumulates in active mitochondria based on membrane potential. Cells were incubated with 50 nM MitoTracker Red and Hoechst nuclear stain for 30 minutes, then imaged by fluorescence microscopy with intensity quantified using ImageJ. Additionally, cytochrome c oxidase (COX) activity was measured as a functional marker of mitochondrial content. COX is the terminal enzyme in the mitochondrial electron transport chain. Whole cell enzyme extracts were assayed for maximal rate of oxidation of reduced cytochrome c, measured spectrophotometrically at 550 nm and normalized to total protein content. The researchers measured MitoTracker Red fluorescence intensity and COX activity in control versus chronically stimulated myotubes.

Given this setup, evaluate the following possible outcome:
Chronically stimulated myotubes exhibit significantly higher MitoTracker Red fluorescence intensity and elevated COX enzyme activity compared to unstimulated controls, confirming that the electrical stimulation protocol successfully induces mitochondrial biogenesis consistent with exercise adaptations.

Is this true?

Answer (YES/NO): YES